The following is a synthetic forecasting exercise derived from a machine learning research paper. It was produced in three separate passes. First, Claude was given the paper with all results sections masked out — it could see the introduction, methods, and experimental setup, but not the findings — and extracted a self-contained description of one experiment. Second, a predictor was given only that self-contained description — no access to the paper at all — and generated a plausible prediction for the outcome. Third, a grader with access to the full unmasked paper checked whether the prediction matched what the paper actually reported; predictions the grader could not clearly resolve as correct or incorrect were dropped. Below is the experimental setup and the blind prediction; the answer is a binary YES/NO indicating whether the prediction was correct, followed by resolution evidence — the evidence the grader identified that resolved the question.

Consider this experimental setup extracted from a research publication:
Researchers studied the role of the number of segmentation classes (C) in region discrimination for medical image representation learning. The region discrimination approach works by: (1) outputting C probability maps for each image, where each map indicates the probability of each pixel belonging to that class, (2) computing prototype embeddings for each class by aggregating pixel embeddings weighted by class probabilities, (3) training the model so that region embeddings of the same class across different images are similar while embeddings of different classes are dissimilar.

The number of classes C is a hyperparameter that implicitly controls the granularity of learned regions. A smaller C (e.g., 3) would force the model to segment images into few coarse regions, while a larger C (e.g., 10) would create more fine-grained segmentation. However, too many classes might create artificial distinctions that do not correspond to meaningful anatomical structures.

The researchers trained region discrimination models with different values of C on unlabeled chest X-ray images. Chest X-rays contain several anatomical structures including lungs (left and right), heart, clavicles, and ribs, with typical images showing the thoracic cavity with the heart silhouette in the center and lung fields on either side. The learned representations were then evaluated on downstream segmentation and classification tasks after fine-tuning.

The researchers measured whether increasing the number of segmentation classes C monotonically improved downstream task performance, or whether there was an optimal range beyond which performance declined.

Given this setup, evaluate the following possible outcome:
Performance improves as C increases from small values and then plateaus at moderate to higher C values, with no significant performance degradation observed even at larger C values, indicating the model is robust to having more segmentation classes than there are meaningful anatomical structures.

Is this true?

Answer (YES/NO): YES